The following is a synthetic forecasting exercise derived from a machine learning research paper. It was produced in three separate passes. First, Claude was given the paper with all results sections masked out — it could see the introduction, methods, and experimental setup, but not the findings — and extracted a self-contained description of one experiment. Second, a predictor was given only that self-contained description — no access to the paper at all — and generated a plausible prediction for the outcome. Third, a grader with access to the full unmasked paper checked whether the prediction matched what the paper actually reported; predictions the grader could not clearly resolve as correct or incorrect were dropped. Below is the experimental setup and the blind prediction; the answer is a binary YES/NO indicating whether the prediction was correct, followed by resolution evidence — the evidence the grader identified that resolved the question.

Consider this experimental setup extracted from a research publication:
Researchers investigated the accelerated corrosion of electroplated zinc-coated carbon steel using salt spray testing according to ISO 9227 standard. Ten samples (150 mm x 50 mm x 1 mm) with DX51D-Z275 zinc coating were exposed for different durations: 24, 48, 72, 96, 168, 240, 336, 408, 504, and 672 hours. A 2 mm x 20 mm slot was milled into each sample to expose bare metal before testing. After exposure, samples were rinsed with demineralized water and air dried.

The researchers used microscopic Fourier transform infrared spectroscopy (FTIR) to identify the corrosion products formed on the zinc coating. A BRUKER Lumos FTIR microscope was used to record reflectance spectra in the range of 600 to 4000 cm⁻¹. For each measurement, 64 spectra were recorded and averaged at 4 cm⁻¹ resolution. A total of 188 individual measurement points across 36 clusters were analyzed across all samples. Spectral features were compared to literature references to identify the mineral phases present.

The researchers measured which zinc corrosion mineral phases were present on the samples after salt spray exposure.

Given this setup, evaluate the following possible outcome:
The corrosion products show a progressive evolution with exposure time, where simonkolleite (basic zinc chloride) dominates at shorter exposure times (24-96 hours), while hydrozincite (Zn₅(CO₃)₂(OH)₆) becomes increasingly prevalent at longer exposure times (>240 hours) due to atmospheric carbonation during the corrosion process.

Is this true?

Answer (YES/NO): NO